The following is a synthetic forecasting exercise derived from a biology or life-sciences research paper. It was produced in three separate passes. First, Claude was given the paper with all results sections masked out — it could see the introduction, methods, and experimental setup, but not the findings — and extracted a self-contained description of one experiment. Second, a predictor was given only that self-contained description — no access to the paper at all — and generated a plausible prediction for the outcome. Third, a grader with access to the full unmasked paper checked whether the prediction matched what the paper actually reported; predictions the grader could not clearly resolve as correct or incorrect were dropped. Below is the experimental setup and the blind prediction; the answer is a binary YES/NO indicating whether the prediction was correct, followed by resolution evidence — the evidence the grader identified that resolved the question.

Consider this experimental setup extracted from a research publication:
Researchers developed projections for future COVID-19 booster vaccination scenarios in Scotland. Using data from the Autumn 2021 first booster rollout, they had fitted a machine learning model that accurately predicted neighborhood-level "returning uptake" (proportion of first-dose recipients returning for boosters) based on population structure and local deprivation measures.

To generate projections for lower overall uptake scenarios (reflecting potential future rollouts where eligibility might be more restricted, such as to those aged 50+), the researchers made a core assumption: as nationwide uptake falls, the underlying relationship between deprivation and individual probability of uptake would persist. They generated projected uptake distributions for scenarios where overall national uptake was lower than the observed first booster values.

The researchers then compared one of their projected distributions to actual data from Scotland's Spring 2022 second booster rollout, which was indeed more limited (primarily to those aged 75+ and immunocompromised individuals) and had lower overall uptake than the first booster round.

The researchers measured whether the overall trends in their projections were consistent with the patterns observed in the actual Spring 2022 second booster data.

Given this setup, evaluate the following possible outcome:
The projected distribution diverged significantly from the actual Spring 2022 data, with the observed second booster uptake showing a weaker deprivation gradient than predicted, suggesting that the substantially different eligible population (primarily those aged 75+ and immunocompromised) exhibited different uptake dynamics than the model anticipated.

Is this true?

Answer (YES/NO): NO